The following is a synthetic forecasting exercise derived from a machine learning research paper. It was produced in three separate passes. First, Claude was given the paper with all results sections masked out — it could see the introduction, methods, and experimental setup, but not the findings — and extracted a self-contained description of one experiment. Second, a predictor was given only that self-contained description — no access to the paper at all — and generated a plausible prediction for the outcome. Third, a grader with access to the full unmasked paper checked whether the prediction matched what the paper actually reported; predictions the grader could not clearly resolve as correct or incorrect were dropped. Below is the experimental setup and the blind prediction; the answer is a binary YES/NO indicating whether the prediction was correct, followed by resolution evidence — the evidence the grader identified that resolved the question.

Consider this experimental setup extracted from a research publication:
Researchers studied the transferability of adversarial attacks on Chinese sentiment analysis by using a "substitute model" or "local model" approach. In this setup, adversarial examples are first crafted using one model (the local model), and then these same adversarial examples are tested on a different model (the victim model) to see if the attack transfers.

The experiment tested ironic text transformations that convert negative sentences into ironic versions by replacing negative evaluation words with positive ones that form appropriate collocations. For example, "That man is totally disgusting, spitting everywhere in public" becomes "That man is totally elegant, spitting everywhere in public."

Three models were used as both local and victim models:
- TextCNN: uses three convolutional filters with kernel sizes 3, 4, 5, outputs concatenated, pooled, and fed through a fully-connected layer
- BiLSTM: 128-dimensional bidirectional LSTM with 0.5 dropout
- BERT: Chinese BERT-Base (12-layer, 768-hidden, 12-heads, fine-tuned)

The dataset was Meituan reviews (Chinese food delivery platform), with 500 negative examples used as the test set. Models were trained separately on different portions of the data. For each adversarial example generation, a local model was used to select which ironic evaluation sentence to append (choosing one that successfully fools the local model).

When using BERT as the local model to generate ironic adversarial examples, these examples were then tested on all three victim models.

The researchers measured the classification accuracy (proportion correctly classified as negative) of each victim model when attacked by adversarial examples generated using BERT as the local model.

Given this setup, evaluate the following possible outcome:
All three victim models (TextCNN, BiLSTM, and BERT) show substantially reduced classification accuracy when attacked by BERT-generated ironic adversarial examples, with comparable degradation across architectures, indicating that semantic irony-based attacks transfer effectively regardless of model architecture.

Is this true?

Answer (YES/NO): NO